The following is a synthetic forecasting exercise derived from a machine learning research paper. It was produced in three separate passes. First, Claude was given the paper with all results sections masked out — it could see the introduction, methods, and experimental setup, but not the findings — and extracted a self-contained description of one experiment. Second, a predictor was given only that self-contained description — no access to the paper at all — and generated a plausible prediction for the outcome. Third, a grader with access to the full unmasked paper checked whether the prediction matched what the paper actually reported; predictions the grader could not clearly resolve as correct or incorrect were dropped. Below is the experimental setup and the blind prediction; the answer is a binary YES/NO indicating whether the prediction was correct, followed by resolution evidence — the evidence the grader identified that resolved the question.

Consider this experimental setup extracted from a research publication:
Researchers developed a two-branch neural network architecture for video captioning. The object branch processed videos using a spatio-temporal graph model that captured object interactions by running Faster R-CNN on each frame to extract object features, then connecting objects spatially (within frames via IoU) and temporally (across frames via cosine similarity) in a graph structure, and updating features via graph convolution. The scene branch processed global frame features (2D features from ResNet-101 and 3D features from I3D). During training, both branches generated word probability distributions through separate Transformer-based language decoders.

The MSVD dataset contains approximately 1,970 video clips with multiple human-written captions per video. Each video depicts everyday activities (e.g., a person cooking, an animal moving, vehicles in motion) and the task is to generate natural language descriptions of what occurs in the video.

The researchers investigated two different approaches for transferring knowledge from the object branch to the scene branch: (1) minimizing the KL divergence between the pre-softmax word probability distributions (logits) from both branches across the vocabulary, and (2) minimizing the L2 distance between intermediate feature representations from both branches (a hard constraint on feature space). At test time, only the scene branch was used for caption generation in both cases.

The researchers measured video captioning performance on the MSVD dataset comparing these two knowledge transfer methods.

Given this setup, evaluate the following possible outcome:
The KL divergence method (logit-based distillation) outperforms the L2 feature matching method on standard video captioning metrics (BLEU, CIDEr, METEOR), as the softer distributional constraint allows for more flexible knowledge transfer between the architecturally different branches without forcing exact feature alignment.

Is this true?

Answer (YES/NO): YES